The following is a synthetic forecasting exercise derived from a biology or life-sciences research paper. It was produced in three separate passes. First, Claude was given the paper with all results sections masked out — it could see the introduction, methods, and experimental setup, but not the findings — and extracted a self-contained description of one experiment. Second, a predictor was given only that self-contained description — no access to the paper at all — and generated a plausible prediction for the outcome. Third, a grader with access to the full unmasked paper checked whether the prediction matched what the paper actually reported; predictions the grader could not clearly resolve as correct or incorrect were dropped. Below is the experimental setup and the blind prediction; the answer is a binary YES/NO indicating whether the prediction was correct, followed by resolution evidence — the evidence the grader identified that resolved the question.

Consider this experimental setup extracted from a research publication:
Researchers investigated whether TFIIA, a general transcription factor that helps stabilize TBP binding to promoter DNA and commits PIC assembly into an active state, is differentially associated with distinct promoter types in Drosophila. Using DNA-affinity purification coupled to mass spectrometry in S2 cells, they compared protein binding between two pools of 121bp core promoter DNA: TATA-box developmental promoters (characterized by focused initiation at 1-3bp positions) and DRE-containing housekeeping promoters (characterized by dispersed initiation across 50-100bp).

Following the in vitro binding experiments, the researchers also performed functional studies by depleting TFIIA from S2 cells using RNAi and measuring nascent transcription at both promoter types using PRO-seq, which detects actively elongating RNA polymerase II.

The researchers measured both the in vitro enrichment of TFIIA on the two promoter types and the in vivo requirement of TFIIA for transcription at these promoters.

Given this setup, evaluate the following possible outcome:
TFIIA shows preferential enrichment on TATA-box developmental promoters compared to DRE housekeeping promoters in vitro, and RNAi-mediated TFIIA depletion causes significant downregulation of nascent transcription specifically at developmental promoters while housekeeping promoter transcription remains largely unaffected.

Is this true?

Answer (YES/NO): NO